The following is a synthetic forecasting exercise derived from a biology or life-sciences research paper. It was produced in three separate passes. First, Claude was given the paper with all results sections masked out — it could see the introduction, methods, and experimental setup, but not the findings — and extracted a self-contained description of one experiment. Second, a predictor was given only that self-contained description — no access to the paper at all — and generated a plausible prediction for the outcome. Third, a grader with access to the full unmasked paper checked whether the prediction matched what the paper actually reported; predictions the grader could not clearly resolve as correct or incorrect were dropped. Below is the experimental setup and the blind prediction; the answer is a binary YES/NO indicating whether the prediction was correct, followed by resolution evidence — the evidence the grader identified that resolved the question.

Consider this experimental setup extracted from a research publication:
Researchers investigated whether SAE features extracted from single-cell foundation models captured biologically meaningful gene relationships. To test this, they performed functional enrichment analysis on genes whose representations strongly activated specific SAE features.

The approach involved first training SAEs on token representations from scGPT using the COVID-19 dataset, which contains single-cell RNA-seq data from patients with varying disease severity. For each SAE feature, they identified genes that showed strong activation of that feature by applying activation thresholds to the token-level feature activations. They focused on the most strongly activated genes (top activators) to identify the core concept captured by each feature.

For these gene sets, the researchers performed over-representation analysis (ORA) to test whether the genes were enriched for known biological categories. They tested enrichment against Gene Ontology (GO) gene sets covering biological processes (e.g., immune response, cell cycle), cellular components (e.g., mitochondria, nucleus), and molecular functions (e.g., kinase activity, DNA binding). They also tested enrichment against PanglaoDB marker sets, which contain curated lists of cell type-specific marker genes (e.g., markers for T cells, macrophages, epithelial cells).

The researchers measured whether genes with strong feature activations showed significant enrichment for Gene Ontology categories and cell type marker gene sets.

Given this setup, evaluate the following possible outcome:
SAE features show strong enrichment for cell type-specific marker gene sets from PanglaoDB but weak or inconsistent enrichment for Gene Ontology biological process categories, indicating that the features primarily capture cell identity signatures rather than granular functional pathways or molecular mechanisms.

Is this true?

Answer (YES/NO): NO